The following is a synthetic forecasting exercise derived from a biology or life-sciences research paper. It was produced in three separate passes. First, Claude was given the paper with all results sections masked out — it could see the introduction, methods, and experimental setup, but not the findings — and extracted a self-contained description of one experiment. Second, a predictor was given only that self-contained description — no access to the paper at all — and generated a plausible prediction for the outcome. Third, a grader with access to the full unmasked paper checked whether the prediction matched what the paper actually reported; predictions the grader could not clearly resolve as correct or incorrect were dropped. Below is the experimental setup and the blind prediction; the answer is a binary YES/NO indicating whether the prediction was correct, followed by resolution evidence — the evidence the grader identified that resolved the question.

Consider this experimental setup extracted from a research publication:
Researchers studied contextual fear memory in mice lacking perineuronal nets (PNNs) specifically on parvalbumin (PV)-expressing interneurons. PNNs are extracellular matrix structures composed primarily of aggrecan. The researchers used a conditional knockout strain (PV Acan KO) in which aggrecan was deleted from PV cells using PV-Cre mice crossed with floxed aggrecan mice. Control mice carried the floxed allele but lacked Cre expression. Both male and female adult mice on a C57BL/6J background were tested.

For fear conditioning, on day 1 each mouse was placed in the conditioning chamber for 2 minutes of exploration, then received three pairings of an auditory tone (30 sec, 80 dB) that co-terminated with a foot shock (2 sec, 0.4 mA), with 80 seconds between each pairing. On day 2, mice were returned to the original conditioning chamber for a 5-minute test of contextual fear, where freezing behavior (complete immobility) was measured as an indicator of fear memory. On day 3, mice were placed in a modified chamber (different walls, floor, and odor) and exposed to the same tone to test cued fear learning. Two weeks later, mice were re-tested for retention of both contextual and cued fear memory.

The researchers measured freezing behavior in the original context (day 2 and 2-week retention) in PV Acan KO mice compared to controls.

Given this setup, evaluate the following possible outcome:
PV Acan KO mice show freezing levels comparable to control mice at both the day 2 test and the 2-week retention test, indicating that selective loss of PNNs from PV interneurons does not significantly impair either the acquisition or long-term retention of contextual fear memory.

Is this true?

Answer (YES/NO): NO